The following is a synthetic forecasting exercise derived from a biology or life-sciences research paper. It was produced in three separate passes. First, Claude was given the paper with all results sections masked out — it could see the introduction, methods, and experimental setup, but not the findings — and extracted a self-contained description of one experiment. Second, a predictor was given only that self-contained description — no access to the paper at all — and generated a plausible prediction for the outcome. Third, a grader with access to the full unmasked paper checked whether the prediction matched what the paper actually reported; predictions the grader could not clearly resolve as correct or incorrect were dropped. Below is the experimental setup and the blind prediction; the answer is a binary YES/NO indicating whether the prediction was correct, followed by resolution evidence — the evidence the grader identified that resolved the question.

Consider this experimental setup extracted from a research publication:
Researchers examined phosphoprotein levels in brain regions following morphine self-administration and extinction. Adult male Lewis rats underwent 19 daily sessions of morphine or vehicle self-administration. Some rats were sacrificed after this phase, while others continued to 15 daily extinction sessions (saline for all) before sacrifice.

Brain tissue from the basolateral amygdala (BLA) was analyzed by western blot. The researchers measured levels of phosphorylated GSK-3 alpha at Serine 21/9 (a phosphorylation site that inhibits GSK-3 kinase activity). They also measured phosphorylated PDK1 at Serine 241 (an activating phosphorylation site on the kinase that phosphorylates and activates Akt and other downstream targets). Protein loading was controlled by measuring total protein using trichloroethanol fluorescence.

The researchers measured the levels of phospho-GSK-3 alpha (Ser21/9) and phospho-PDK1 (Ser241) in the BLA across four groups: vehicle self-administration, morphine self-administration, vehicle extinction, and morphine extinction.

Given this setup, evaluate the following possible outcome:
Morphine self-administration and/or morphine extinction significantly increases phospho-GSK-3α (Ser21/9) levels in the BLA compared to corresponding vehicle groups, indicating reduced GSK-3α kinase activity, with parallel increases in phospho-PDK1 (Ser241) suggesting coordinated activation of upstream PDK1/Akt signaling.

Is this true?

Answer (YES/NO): NO